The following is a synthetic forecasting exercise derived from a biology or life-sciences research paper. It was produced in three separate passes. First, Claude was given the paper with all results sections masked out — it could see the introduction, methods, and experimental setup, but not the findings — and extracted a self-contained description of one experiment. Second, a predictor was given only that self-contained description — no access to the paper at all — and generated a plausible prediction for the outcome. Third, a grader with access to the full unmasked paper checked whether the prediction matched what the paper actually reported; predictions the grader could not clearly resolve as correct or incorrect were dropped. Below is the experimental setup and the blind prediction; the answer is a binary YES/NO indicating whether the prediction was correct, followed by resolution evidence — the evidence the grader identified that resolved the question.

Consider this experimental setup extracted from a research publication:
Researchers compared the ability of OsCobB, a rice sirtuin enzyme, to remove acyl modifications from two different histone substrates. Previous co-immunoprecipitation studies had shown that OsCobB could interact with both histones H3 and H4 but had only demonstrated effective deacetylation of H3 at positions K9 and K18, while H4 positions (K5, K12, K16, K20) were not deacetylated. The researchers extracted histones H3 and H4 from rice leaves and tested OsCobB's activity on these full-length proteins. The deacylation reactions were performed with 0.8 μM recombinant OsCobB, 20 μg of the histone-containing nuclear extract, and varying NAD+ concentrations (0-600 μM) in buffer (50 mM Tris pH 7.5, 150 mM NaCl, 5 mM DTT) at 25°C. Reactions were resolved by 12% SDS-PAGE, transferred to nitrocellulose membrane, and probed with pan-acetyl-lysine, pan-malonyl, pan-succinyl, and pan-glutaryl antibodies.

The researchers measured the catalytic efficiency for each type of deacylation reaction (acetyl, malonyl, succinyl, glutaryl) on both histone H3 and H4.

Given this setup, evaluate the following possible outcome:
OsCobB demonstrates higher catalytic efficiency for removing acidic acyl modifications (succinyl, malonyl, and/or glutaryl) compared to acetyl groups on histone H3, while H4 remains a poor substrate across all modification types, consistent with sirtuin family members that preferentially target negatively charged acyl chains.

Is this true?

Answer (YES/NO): NO